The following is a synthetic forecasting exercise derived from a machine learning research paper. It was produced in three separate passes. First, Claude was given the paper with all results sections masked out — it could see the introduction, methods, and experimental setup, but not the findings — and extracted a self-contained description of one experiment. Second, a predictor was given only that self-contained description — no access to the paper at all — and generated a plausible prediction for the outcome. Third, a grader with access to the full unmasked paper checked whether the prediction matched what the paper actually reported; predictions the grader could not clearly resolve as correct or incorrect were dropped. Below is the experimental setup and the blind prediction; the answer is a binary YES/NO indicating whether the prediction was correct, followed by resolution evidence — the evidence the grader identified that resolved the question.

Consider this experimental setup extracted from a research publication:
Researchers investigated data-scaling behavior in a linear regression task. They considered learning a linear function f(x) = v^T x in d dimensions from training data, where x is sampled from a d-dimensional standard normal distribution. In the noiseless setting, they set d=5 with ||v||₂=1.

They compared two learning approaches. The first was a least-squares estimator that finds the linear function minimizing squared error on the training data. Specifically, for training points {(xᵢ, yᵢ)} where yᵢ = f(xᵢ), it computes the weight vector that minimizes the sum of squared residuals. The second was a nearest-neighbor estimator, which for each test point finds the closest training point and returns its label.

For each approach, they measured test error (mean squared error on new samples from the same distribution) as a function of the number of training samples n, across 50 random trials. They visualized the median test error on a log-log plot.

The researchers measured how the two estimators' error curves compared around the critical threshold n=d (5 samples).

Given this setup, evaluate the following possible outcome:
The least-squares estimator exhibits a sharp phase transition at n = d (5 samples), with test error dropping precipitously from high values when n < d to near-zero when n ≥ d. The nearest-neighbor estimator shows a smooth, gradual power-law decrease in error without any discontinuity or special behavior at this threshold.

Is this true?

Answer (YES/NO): YES